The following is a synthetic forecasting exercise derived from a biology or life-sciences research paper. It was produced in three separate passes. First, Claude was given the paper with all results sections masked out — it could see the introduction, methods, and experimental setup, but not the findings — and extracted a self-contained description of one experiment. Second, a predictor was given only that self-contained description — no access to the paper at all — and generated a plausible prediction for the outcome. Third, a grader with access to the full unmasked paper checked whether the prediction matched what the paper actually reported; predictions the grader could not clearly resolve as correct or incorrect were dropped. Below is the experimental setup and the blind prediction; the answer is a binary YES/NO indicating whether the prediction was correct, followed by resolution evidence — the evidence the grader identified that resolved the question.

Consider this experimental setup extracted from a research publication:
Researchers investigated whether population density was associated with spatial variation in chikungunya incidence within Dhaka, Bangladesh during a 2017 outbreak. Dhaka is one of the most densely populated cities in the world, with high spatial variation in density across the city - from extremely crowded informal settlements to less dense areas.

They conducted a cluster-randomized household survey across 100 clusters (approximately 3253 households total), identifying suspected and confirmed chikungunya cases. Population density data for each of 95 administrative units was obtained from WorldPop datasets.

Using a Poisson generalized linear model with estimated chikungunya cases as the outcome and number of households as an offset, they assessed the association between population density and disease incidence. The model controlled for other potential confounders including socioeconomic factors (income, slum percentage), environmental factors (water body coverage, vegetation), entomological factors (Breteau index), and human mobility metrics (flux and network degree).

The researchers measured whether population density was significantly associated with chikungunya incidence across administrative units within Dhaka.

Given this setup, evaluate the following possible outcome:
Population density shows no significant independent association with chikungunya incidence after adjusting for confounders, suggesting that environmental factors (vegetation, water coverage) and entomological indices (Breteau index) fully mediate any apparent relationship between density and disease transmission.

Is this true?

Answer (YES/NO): NO